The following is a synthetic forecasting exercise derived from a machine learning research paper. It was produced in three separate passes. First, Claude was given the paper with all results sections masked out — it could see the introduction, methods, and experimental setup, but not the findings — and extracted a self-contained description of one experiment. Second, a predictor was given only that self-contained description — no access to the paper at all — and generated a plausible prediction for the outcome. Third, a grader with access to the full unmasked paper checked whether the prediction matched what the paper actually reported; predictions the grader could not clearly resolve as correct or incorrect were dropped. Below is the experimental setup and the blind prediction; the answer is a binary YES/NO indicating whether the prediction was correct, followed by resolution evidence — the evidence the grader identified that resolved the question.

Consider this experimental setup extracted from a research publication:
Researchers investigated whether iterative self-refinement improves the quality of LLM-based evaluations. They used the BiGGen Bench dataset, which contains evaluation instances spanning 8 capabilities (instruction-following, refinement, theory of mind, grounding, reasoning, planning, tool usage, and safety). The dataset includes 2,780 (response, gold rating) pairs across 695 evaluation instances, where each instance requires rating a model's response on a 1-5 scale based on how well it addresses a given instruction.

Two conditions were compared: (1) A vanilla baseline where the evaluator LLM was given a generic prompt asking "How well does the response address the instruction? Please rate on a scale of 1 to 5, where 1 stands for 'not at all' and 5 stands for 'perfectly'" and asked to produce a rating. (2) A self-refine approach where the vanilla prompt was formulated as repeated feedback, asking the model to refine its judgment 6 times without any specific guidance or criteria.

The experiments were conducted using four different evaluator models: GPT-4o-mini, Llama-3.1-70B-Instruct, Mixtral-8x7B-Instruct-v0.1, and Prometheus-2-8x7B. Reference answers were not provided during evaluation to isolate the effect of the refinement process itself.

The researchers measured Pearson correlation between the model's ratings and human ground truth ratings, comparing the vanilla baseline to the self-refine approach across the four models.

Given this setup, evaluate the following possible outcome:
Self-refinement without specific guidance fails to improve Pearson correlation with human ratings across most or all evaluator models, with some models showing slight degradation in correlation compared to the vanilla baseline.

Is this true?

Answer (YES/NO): NO